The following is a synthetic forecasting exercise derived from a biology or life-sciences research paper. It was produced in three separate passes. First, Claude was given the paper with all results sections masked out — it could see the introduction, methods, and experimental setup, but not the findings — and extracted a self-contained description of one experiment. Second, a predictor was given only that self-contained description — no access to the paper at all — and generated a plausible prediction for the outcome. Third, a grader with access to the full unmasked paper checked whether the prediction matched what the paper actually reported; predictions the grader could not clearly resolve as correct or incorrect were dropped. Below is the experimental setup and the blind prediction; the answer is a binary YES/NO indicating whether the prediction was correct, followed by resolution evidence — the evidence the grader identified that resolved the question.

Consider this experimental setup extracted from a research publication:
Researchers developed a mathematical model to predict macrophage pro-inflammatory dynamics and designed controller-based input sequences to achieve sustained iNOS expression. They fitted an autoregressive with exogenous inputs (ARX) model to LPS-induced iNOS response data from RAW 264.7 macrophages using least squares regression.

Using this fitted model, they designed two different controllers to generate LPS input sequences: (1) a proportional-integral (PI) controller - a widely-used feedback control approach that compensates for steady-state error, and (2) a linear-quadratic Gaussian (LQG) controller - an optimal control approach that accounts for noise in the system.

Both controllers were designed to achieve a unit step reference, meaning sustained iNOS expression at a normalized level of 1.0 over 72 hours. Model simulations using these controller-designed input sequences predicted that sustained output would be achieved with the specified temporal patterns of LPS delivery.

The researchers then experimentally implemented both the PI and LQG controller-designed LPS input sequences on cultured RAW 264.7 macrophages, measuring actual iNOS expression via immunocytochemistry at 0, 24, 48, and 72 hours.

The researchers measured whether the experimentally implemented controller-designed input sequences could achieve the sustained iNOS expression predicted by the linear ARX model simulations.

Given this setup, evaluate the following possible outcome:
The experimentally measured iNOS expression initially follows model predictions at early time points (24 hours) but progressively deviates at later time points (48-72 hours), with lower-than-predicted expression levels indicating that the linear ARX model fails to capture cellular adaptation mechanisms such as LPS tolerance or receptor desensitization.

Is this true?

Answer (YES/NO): YES